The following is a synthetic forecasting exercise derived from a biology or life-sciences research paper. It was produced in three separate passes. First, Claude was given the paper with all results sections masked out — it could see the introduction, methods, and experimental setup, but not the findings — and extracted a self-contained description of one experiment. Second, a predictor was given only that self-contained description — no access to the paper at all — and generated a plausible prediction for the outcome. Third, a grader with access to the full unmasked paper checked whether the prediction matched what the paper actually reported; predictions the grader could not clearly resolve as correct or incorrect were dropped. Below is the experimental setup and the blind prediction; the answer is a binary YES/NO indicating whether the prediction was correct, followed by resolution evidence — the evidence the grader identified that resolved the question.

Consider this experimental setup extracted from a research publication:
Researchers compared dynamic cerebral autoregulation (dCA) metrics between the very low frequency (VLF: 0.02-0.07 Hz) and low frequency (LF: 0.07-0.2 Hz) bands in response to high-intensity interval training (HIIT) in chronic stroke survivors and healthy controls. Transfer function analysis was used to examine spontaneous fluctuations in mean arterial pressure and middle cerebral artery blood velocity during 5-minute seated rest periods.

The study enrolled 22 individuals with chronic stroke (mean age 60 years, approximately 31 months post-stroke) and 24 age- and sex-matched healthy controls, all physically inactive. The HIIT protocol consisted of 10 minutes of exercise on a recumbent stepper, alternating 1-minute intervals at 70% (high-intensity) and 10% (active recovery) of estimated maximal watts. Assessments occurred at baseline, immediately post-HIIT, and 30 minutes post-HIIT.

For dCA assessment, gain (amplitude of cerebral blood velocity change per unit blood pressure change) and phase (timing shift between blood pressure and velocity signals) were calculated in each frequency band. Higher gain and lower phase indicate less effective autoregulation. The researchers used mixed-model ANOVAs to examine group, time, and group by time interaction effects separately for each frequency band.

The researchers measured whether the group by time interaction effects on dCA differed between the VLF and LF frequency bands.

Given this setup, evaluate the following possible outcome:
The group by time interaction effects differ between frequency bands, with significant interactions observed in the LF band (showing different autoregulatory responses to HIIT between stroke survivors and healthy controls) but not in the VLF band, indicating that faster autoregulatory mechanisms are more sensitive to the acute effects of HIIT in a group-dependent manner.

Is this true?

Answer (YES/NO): NO